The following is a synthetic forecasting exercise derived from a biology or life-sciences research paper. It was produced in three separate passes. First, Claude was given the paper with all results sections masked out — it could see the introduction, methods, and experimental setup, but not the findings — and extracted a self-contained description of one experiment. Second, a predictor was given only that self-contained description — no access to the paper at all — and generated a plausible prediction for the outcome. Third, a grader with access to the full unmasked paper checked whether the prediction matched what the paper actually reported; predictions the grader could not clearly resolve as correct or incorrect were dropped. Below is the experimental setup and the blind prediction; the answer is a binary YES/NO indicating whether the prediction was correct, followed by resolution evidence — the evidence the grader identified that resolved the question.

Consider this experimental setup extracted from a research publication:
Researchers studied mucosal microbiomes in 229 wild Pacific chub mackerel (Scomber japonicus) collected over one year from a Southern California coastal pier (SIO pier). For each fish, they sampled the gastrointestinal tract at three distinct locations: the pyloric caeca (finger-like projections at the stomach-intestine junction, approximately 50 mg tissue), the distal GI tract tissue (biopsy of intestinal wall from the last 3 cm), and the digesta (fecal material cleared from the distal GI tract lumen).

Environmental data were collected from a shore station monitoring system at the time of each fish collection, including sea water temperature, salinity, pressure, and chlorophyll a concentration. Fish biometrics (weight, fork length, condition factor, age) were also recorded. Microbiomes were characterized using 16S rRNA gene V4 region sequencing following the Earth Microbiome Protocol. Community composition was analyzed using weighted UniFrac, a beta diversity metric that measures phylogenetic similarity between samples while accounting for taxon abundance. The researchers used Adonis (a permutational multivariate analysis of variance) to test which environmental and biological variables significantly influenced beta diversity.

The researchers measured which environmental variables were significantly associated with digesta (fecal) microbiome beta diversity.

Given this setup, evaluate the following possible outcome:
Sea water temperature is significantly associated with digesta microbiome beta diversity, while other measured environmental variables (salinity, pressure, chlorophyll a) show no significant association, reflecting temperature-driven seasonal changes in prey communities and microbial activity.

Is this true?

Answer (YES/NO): NO